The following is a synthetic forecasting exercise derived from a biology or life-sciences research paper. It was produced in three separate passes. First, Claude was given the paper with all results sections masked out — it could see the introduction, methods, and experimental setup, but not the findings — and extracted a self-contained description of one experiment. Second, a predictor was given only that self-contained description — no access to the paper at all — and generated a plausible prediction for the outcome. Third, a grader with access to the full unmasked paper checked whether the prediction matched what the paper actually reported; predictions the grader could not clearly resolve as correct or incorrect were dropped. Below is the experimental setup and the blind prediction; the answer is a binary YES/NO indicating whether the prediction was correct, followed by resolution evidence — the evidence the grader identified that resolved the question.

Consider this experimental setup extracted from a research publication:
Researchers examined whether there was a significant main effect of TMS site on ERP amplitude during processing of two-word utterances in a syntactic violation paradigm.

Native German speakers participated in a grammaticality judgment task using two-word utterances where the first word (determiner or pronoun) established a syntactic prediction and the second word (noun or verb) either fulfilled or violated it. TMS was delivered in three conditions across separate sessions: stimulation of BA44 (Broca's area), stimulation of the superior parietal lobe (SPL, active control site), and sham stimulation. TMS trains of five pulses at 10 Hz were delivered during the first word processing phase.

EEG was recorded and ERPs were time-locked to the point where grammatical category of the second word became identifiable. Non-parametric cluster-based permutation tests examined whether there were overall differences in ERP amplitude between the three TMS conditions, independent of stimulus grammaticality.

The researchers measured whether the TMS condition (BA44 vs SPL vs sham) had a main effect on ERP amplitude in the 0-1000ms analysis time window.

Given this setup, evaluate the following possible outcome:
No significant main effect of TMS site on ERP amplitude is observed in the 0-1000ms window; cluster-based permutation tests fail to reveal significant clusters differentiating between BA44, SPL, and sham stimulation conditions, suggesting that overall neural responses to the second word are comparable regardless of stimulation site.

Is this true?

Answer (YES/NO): YES